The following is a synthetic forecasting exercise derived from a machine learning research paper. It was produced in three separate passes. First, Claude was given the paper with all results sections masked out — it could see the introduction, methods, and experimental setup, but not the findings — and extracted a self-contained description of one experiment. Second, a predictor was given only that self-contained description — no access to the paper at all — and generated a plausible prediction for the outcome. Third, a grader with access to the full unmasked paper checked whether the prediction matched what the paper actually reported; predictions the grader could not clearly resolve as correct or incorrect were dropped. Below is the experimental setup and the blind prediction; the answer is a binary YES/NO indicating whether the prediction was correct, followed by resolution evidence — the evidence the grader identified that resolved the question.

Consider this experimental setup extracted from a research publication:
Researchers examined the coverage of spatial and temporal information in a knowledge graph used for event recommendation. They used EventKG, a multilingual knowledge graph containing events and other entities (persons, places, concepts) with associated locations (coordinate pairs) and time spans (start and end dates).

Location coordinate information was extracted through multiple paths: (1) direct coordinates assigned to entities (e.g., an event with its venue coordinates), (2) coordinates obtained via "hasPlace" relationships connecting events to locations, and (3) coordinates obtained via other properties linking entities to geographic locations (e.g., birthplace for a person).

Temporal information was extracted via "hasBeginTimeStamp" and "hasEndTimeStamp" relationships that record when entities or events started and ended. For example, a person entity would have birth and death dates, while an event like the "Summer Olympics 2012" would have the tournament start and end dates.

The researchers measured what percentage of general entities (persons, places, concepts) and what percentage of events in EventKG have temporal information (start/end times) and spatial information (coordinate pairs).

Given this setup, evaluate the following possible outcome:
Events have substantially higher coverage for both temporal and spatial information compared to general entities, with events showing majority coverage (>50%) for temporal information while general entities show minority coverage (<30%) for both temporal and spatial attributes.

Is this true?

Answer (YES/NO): NO